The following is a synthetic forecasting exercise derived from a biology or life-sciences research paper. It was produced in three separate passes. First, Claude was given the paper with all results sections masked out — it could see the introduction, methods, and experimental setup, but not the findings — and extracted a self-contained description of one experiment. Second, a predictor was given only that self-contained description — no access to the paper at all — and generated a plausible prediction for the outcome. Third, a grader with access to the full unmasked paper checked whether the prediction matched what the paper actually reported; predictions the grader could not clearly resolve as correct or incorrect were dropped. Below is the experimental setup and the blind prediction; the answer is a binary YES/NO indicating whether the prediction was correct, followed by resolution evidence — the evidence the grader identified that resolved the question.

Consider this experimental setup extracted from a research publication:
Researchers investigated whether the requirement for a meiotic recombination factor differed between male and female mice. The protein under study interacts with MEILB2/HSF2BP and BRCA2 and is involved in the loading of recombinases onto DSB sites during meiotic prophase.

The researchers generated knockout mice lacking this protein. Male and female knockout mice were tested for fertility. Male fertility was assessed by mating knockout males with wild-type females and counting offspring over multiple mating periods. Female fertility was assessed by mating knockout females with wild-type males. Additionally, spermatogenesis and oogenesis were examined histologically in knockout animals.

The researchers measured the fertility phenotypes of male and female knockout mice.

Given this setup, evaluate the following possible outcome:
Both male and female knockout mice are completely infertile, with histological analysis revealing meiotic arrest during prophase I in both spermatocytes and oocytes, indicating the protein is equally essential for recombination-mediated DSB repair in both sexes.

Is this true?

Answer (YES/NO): NO